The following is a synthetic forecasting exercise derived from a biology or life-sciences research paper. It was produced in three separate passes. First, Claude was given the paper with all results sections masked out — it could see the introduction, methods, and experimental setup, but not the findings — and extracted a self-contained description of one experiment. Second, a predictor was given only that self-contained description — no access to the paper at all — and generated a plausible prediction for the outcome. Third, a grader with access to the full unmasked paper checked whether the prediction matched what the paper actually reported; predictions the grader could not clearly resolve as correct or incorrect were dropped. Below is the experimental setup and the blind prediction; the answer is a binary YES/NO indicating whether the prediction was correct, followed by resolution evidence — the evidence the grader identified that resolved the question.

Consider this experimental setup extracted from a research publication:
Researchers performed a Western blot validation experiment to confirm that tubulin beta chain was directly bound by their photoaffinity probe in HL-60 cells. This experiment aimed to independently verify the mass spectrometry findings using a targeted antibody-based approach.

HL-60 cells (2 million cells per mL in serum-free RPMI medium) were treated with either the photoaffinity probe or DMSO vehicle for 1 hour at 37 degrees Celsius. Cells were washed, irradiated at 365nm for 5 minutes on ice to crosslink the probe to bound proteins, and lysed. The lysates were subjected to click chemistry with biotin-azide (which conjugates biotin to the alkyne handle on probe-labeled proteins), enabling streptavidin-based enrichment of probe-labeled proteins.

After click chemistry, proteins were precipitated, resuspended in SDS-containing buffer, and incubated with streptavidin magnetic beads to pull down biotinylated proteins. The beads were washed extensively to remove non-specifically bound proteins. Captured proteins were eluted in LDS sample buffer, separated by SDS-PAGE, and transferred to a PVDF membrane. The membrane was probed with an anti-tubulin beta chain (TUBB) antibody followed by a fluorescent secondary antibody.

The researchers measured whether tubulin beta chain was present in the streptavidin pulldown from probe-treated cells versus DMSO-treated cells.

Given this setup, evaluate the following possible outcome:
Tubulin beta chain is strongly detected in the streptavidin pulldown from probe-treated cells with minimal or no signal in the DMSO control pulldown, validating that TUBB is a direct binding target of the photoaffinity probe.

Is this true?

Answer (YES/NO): YES